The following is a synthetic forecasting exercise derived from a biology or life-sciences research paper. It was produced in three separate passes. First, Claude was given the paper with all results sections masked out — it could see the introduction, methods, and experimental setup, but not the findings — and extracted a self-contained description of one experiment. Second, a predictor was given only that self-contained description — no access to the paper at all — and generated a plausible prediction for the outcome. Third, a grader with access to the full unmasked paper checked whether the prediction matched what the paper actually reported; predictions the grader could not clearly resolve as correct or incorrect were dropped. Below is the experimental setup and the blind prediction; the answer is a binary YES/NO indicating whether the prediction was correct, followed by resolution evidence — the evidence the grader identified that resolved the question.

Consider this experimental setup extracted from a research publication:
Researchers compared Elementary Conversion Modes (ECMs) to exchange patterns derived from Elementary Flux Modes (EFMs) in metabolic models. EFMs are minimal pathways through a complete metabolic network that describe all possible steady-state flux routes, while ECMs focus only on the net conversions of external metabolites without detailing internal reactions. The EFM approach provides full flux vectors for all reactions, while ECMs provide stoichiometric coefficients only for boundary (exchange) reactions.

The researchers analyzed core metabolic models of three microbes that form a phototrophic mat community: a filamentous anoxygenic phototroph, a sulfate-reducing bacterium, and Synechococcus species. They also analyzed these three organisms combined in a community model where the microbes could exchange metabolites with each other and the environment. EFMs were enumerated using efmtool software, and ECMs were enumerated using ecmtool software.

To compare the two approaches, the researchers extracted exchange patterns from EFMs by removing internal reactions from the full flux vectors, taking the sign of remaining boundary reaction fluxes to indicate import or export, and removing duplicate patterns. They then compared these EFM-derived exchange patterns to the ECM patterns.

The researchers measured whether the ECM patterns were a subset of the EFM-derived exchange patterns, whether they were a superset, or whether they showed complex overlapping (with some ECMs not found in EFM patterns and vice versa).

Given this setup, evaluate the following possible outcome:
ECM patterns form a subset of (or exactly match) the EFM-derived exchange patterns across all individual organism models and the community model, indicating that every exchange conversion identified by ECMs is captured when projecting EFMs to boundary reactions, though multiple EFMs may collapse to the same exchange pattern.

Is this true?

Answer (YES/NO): YES